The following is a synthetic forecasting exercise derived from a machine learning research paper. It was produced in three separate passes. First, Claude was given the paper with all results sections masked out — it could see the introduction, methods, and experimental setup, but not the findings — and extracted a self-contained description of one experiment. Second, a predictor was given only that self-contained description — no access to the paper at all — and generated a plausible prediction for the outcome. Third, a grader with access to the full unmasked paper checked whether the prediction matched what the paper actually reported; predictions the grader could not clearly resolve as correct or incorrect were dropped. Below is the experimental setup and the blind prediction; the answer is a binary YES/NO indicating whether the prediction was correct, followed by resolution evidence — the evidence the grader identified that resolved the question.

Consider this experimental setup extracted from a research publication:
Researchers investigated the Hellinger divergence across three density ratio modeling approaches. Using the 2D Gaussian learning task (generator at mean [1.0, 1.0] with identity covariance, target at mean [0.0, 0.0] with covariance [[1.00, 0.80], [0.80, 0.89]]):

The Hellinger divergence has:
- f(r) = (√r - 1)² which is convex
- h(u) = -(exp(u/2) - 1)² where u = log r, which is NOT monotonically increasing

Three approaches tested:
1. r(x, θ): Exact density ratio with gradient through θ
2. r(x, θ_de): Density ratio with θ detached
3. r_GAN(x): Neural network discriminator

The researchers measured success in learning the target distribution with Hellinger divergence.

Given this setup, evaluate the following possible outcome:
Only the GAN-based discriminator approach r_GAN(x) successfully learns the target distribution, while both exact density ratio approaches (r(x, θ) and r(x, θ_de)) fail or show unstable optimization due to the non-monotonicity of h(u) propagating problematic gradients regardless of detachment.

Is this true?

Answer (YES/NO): NO